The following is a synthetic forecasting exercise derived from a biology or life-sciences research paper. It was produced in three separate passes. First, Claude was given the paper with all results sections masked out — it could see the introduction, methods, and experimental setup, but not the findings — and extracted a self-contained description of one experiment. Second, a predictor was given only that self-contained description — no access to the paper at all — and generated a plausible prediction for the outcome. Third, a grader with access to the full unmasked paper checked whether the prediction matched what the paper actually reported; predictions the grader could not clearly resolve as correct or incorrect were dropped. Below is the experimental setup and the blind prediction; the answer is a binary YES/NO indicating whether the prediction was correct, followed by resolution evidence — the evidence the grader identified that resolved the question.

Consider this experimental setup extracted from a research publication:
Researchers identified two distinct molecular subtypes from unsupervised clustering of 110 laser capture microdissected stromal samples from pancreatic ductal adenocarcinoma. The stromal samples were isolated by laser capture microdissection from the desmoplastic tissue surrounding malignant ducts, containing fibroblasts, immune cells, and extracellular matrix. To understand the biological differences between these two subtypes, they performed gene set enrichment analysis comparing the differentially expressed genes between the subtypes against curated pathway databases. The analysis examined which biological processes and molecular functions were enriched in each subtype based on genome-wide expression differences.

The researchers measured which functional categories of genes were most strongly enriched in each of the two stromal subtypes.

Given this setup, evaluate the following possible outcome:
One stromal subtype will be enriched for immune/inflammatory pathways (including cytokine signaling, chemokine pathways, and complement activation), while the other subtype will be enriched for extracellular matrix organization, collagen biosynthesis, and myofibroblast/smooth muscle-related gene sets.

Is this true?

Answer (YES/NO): YES